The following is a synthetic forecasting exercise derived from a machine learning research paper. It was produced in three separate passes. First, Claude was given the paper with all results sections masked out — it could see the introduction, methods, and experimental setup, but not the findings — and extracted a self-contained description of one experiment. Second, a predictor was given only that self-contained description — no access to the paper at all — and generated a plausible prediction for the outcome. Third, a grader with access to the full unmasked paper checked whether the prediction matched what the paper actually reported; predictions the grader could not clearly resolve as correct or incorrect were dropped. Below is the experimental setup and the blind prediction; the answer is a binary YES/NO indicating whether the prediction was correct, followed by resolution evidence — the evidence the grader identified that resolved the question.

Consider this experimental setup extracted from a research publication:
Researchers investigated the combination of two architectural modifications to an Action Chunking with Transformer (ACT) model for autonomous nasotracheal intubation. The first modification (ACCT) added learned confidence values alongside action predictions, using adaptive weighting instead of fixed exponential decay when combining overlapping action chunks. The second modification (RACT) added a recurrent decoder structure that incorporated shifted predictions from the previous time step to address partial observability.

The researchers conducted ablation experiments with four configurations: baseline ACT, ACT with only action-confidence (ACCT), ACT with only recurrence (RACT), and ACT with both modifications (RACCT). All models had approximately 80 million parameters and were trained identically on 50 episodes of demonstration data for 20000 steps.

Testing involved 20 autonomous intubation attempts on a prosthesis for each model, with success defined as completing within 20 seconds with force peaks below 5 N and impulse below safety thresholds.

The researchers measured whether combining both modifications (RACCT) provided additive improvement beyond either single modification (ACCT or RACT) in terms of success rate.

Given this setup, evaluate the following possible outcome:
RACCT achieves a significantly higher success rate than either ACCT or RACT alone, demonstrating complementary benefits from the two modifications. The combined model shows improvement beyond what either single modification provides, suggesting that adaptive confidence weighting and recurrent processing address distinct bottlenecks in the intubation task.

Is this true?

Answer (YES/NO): YES